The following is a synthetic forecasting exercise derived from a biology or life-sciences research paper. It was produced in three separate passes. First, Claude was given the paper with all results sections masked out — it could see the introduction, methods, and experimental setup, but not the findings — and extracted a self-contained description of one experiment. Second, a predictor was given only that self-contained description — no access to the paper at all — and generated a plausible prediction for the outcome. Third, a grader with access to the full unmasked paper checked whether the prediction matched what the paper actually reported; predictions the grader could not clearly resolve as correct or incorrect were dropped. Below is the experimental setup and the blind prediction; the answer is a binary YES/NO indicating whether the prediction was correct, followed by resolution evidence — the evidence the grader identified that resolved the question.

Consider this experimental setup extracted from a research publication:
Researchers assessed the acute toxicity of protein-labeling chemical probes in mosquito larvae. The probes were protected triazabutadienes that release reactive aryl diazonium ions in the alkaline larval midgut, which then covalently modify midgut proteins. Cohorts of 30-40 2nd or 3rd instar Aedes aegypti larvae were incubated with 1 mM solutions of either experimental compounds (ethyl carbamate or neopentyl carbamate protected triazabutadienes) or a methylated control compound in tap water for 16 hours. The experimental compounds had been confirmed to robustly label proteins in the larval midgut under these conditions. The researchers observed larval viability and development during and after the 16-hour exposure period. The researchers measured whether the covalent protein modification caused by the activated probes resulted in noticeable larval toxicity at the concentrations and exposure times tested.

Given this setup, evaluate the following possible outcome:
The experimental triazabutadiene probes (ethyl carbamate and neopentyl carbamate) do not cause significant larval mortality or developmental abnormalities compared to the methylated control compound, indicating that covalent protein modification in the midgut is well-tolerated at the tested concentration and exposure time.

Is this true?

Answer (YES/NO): YES